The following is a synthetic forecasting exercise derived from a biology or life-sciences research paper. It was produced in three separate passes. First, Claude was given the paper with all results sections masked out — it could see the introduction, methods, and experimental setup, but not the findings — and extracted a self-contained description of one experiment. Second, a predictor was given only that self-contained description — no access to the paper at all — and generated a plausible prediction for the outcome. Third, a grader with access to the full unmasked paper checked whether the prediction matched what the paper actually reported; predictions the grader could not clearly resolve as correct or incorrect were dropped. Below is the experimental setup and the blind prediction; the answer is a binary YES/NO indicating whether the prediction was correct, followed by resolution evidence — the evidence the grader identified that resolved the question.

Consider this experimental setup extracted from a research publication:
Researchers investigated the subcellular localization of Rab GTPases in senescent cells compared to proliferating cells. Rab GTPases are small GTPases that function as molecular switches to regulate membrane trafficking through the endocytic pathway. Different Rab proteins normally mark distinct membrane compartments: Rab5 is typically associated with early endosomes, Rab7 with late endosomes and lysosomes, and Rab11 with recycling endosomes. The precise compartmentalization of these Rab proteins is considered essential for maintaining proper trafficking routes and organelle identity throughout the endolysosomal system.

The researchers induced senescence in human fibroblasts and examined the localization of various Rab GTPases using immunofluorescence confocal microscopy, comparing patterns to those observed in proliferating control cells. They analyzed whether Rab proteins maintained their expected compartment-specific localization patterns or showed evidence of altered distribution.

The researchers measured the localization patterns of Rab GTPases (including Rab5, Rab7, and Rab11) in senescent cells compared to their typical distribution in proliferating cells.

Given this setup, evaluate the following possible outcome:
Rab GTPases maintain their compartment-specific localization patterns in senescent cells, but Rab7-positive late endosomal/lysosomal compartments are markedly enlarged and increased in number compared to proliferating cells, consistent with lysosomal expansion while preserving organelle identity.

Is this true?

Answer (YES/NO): NO